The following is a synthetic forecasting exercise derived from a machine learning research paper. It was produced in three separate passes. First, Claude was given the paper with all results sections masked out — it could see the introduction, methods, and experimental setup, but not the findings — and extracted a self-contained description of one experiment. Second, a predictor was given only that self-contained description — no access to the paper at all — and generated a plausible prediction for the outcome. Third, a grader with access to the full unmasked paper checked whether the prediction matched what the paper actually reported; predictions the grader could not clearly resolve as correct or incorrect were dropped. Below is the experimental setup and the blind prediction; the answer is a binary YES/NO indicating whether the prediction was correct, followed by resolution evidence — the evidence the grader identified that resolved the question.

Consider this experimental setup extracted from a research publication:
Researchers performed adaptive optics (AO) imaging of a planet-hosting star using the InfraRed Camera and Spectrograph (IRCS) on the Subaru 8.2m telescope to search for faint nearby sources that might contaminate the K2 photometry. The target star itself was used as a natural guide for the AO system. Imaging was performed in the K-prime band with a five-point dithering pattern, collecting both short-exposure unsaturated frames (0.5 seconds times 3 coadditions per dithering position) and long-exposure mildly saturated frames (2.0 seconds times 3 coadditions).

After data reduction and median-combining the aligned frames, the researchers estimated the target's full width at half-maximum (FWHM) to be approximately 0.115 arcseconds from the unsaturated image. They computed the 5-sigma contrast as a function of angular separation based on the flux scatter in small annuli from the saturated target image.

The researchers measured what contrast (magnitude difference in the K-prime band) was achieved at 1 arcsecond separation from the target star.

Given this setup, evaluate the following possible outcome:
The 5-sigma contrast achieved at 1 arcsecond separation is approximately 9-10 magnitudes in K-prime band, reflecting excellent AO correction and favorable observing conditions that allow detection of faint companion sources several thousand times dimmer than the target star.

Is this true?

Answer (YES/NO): NO